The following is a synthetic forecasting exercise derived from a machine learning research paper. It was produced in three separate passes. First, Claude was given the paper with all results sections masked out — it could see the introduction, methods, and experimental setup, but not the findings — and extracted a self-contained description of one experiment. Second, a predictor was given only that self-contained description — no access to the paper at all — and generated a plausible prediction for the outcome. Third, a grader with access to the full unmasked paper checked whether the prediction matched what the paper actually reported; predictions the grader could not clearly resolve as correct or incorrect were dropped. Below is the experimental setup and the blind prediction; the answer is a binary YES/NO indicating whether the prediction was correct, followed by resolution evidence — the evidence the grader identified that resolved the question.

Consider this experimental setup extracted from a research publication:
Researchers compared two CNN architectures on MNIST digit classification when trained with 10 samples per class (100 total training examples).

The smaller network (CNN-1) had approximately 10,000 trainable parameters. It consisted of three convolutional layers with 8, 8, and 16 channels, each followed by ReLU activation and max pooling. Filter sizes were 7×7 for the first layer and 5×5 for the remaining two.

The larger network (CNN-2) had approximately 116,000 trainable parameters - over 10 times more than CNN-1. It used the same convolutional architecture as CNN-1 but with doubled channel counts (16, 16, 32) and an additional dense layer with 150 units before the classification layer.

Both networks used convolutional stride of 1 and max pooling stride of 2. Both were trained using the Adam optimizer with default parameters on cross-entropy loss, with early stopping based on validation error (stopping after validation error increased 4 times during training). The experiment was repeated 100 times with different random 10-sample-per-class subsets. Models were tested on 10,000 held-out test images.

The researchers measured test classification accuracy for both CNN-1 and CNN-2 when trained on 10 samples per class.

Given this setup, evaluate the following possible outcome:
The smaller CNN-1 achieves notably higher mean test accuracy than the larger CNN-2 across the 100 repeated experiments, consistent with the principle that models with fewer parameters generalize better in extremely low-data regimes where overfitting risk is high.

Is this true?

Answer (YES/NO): NO